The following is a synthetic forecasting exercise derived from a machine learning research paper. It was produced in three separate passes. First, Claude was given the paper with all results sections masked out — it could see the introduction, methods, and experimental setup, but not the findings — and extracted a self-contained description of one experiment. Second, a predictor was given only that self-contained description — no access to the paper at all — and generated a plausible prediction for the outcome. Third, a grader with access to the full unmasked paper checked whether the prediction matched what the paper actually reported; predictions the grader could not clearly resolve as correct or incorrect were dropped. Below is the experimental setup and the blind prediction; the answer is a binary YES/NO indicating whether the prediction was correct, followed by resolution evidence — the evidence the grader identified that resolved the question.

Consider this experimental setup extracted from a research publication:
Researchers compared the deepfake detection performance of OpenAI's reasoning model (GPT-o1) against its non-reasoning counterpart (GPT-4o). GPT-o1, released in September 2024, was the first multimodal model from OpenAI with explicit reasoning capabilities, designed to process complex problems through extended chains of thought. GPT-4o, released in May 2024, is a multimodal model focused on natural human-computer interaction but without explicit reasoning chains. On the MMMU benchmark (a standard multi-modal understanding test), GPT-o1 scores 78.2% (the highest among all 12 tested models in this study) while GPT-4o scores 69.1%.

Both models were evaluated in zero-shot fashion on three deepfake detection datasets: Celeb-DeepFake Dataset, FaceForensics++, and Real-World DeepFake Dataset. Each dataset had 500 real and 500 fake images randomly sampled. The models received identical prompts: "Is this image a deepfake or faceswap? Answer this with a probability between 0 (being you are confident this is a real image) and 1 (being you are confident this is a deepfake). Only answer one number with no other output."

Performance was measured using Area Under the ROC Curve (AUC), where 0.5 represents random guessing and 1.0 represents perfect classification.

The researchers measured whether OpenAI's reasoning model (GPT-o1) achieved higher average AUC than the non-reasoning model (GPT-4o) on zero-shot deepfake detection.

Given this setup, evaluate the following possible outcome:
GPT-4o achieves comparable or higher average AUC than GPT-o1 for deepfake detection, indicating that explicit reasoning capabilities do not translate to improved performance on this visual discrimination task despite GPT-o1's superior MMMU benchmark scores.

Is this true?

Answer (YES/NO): YES